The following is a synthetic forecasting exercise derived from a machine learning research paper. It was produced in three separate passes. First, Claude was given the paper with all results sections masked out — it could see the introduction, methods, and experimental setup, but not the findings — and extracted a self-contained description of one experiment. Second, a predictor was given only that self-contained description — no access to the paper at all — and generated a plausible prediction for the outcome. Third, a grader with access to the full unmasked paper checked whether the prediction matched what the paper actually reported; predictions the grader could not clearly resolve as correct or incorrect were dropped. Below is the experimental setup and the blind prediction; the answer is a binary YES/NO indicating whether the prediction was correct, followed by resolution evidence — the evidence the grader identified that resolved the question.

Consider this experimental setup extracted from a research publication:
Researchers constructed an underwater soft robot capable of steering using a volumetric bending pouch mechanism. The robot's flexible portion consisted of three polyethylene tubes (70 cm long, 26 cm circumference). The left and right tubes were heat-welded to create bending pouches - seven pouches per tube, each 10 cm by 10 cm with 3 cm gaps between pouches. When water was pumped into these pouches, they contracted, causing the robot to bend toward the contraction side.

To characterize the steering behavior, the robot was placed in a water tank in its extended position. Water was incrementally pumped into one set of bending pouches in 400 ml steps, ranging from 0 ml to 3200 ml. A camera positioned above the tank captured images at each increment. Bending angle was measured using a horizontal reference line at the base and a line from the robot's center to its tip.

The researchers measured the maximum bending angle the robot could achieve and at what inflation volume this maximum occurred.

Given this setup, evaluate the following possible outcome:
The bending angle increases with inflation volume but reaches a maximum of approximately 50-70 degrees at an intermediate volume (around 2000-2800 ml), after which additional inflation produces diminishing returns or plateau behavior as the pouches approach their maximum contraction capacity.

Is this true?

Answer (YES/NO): YES